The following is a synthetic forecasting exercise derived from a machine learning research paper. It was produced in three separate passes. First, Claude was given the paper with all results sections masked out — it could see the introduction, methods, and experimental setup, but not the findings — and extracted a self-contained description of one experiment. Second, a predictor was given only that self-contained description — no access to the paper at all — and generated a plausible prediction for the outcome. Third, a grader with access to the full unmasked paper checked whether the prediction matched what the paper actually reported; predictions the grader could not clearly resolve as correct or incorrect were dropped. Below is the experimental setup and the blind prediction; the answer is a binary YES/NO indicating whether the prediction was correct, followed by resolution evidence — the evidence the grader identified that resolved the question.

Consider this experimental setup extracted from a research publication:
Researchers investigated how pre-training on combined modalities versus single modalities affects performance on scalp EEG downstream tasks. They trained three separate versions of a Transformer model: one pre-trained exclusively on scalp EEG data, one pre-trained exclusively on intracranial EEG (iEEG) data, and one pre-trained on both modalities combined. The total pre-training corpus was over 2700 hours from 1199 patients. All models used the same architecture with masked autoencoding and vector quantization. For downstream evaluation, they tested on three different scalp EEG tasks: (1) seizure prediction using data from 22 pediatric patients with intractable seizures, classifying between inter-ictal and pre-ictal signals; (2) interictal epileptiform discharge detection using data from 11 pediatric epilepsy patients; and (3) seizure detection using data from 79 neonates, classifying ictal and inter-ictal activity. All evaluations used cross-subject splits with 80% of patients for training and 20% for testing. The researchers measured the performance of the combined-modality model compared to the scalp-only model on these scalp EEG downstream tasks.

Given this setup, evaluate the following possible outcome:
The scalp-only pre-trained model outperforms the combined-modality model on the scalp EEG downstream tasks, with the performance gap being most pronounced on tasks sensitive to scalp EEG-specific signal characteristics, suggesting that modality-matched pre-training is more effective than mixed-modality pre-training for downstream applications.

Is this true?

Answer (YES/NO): NO